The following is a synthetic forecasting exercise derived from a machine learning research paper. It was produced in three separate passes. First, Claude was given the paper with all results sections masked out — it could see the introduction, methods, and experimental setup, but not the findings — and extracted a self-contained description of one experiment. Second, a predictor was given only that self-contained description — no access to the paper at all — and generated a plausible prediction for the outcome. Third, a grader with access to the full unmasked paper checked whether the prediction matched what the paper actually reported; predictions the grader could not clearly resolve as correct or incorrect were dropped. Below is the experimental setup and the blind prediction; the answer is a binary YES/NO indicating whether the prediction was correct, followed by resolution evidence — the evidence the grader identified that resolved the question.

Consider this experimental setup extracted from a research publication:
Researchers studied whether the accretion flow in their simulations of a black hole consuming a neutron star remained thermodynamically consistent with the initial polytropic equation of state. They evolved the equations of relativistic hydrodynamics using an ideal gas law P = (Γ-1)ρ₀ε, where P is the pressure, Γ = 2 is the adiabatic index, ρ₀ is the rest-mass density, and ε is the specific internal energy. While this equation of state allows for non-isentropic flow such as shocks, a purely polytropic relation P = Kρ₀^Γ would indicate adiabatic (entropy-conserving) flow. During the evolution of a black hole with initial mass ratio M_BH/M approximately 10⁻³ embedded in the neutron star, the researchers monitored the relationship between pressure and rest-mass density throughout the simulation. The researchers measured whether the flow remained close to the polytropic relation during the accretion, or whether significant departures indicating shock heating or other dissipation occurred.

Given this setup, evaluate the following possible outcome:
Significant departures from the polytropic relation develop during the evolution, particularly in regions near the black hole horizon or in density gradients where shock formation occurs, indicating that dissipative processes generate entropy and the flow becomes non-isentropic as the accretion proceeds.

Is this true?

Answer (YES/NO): NO